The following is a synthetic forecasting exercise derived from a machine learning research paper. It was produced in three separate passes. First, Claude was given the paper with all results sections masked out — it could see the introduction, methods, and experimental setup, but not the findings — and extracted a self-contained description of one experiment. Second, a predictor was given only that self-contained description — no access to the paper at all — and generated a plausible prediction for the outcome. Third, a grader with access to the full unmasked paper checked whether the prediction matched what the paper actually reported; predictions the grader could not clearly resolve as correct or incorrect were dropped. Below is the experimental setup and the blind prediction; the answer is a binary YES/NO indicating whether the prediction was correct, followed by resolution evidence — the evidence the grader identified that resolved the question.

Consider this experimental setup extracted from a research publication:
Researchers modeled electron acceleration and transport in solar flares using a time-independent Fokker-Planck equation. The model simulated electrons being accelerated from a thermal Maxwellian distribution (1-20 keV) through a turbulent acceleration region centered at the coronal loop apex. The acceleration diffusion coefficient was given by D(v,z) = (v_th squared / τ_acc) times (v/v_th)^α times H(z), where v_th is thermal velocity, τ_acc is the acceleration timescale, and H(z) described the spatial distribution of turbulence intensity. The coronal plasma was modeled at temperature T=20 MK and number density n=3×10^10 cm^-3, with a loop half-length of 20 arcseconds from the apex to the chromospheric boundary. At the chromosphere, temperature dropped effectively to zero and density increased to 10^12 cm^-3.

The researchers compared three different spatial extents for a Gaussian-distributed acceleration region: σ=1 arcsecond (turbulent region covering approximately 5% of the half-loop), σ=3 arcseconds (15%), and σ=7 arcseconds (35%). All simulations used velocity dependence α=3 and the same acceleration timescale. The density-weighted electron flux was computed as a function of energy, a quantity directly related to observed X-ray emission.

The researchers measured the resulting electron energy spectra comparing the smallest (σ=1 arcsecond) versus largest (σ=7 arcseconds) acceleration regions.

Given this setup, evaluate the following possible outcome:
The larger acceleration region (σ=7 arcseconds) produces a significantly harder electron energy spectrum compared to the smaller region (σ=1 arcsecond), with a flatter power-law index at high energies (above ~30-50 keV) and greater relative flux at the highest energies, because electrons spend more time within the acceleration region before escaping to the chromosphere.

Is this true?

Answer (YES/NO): YES